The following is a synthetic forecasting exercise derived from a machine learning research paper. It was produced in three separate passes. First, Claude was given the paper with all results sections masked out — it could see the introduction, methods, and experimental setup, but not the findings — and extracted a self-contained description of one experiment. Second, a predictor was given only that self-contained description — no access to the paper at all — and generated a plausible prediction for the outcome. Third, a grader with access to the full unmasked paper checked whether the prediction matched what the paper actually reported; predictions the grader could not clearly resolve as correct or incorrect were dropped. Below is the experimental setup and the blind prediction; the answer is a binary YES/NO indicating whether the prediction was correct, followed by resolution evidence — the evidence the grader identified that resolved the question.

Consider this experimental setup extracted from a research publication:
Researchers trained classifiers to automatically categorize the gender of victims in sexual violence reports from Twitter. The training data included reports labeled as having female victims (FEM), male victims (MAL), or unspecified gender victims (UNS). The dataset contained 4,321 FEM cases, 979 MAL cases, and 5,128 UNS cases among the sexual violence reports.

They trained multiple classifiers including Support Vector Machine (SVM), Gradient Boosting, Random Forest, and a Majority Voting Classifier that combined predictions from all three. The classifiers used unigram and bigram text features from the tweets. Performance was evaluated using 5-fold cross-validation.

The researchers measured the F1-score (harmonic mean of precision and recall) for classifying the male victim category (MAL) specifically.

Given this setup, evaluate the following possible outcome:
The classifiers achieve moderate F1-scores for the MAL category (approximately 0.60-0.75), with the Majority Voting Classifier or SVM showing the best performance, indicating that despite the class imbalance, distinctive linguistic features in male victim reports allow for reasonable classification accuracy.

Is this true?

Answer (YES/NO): NO